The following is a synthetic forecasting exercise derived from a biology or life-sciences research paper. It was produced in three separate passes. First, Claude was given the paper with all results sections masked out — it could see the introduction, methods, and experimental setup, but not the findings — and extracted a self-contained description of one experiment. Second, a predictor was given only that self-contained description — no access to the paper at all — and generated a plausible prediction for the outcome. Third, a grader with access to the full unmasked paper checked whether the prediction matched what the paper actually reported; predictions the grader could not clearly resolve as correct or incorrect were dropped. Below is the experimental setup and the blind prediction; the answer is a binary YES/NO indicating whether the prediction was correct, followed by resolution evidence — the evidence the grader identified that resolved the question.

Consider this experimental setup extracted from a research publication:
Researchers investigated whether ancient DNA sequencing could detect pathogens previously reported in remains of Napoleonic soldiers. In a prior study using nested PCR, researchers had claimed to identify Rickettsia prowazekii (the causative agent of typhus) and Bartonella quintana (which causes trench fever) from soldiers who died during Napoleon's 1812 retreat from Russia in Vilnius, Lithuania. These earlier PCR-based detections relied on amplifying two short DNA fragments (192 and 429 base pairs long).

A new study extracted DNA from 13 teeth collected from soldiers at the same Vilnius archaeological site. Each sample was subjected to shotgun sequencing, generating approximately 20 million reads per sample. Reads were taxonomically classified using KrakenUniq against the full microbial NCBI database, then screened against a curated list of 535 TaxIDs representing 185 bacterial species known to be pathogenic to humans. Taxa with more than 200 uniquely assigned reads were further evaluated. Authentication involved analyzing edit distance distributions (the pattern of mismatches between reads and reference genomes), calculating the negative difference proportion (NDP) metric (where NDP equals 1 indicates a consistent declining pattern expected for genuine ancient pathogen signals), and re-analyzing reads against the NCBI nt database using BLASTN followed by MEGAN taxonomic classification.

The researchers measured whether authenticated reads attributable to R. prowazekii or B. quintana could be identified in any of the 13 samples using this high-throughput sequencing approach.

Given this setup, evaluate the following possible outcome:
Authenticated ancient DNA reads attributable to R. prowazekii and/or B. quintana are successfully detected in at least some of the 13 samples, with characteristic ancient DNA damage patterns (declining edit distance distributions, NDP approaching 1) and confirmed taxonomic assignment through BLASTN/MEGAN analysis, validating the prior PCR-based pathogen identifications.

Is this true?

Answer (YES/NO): NO